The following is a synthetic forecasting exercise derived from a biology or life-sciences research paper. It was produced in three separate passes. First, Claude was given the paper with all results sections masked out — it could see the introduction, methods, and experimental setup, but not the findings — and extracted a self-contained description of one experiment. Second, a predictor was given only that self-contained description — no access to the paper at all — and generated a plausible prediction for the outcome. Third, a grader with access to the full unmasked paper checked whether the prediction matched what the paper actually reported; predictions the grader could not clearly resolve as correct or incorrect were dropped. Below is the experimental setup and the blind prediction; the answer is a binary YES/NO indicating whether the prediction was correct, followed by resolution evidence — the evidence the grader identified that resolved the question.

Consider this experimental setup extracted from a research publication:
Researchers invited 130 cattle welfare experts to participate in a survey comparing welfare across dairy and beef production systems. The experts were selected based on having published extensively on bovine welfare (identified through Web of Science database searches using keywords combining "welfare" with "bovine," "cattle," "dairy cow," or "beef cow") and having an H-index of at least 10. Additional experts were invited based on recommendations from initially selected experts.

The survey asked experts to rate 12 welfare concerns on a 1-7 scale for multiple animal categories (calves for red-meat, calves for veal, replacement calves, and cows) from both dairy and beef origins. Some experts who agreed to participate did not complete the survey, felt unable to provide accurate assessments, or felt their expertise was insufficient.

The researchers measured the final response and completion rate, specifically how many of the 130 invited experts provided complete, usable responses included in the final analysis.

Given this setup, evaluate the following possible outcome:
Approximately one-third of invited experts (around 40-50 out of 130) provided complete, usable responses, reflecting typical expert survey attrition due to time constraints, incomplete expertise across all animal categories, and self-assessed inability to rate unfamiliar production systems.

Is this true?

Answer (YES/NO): NO